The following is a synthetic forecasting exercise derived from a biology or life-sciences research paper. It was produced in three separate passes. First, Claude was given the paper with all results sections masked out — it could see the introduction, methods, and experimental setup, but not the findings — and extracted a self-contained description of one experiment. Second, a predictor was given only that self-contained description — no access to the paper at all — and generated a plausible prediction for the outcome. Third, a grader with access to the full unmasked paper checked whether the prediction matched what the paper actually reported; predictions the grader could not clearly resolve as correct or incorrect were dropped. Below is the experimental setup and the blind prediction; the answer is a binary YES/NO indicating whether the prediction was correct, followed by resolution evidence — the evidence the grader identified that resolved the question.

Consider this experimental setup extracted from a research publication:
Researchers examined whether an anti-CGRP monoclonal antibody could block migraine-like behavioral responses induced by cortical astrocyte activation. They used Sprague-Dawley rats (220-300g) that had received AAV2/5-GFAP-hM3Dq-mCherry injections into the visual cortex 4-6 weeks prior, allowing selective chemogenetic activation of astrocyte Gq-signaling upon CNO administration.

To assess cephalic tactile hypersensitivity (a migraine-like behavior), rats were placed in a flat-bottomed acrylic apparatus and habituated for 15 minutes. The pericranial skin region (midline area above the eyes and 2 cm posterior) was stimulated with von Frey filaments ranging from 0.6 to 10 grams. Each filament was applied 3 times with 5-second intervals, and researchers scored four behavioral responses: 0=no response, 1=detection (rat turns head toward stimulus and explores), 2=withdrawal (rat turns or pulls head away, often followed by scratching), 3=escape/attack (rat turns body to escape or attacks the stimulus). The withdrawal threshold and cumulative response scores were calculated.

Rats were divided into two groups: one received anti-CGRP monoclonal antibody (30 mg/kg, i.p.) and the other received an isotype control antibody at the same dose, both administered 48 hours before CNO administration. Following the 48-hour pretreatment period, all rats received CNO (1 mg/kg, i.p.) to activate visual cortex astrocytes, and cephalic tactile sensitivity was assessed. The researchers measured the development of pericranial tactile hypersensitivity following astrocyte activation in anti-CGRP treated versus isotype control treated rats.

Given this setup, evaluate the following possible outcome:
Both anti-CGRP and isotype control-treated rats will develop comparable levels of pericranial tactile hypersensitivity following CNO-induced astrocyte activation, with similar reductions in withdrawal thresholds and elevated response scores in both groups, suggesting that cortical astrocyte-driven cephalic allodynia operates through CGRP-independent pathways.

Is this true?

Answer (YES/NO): NO